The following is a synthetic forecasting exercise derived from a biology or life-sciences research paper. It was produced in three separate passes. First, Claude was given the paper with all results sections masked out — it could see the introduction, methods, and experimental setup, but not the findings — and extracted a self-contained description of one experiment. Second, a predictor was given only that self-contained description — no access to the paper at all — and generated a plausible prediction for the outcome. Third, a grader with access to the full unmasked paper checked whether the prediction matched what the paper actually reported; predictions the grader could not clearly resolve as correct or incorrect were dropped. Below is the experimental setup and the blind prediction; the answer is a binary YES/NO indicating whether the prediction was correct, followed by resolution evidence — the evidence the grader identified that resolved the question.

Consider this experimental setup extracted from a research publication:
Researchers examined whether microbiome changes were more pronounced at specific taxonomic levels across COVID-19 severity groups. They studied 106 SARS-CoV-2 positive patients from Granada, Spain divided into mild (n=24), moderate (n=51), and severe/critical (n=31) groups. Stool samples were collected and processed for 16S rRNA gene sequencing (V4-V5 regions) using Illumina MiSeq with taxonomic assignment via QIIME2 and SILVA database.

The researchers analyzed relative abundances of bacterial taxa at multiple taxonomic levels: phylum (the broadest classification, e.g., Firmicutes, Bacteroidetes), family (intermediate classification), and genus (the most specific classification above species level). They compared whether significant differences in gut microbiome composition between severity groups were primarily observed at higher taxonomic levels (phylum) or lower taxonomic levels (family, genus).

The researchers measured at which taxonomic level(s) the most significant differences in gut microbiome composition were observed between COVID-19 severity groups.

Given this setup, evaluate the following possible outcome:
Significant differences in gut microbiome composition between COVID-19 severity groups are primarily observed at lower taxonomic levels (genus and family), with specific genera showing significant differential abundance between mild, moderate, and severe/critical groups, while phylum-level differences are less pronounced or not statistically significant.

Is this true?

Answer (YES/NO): YES